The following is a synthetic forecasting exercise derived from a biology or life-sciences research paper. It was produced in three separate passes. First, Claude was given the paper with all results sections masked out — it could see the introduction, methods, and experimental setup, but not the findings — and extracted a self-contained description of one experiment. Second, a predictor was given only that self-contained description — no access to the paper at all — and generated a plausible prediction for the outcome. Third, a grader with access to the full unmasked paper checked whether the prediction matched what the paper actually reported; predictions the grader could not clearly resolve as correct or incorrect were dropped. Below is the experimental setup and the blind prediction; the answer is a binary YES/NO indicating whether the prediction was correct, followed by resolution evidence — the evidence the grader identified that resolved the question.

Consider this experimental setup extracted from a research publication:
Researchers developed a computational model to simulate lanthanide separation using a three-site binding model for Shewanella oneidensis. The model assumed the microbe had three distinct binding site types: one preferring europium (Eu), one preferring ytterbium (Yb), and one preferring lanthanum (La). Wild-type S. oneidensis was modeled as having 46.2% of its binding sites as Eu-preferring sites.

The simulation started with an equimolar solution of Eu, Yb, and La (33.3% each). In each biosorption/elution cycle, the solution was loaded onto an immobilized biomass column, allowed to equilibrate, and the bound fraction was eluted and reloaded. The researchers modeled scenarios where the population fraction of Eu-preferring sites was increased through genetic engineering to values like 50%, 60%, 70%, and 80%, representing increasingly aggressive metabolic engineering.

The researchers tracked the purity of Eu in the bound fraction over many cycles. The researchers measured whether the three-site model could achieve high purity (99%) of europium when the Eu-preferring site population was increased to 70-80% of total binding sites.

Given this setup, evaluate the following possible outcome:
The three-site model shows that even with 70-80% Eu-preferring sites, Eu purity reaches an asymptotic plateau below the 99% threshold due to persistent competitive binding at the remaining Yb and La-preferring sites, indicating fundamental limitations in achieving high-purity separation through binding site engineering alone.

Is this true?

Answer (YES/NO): YES